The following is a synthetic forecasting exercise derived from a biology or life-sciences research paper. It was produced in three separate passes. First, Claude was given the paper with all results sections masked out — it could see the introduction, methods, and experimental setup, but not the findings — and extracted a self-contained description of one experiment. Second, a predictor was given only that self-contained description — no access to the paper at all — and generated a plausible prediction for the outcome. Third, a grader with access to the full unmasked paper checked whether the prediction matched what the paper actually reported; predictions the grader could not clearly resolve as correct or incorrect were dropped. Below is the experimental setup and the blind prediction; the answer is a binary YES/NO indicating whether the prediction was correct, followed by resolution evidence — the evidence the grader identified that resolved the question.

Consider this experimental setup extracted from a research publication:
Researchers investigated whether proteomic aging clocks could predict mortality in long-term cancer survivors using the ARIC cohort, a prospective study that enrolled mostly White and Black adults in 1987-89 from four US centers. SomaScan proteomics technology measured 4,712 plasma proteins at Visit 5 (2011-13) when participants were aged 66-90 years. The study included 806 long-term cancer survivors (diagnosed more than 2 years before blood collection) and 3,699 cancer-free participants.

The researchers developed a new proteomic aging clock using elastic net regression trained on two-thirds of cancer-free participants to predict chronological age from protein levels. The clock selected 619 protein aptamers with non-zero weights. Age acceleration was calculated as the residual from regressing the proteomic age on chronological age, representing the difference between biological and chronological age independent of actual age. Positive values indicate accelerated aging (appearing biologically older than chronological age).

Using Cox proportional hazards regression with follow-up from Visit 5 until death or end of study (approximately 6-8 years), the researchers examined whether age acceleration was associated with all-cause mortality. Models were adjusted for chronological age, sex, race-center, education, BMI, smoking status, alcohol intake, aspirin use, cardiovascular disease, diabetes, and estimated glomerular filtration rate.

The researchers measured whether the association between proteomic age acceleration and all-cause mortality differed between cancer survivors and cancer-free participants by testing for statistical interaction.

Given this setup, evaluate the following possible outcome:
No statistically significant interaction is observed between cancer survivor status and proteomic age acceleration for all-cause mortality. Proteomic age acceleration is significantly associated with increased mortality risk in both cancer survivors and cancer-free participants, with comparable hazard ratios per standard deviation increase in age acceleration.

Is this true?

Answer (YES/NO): YES